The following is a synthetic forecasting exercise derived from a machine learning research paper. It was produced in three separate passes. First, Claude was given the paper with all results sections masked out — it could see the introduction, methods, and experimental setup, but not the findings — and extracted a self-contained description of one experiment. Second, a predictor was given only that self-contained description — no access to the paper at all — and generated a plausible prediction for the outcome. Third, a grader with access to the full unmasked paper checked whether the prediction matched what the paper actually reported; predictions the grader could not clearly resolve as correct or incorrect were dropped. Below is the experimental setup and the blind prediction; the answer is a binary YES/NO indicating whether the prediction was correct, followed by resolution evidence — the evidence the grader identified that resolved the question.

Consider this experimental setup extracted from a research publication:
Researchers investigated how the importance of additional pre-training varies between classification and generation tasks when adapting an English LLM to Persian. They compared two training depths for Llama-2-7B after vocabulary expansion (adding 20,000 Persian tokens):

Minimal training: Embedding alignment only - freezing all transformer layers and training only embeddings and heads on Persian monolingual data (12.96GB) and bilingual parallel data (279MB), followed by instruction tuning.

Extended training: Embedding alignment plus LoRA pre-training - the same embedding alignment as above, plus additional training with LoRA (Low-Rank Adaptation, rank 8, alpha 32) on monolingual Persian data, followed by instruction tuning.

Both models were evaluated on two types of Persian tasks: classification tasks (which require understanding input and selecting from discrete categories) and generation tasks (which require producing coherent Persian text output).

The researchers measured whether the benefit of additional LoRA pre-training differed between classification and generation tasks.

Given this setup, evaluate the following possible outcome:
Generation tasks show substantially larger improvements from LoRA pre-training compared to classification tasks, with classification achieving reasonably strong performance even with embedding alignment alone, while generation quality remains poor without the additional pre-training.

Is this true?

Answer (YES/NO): NO